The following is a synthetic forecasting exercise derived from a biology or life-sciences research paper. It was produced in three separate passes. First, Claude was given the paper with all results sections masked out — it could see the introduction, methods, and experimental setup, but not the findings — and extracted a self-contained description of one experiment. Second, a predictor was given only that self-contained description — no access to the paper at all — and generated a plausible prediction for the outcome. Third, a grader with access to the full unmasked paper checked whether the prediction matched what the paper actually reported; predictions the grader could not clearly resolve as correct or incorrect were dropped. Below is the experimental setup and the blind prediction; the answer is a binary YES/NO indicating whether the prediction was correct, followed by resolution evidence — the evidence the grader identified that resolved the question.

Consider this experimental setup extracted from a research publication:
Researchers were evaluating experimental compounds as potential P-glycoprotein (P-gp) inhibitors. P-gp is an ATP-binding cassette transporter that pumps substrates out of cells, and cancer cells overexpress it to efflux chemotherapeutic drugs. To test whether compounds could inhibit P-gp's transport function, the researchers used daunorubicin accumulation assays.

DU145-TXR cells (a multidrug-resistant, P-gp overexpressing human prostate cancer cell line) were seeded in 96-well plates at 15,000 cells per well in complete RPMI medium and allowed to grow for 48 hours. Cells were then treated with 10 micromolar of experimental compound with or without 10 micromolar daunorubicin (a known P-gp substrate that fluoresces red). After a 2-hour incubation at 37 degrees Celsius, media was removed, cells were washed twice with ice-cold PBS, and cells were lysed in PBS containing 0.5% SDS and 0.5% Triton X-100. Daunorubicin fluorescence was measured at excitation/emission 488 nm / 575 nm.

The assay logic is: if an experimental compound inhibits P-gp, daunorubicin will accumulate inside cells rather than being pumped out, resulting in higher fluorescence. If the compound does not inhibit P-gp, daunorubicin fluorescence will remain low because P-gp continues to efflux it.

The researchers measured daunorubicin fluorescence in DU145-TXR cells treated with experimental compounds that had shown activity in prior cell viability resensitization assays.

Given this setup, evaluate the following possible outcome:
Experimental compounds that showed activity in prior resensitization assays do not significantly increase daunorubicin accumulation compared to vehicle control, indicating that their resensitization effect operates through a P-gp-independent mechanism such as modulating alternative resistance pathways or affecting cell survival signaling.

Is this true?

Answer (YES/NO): NO